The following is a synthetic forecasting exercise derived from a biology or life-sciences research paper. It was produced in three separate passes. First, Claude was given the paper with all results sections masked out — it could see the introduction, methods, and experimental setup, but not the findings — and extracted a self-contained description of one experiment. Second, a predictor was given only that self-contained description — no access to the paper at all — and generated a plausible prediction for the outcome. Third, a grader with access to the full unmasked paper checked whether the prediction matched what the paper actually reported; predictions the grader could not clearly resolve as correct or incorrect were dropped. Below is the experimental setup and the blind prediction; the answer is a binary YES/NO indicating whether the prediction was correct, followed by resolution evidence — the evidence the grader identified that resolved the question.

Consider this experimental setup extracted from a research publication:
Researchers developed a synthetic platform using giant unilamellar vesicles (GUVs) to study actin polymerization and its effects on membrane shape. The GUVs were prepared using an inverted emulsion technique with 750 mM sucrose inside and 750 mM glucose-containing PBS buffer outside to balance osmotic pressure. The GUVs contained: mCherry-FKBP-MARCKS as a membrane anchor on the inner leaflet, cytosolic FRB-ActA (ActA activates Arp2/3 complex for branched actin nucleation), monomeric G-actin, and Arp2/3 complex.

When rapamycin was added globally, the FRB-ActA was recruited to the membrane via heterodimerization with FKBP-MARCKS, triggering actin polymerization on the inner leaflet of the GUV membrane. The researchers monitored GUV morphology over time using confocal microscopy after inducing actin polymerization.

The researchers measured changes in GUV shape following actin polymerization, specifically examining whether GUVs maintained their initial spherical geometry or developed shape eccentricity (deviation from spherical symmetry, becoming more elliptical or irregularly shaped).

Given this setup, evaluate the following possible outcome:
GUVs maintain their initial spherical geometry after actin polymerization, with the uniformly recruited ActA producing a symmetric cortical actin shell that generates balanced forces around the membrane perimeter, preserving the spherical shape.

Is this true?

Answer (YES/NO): NO